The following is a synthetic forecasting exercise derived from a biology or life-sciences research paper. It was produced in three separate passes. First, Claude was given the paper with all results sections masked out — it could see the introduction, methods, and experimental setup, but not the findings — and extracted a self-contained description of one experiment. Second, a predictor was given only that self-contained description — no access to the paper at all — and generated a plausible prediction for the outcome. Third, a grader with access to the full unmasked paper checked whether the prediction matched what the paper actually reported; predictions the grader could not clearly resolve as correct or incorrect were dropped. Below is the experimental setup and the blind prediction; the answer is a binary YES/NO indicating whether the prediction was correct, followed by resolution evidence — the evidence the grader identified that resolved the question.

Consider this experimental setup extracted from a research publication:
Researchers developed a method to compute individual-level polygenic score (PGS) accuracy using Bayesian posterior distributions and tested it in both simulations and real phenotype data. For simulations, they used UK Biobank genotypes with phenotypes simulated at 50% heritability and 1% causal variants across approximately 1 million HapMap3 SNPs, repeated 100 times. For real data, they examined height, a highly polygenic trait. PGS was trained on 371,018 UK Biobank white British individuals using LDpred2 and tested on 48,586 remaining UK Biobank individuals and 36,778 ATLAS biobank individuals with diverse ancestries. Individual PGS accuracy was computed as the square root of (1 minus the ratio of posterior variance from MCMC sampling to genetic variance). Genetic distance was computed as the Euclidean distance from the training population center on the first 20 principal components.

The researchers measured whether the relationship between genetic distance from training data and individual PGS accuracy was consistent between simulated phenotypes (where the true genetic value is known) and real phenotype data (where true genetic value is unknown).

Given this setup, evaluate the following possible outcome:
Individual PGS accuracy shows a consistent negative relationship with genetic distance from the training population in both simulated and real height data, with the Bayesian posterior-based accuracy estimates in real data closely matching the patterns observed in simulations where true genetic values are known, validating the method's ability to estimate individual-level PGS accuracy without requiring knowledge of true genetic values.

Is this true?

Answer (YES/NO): YES